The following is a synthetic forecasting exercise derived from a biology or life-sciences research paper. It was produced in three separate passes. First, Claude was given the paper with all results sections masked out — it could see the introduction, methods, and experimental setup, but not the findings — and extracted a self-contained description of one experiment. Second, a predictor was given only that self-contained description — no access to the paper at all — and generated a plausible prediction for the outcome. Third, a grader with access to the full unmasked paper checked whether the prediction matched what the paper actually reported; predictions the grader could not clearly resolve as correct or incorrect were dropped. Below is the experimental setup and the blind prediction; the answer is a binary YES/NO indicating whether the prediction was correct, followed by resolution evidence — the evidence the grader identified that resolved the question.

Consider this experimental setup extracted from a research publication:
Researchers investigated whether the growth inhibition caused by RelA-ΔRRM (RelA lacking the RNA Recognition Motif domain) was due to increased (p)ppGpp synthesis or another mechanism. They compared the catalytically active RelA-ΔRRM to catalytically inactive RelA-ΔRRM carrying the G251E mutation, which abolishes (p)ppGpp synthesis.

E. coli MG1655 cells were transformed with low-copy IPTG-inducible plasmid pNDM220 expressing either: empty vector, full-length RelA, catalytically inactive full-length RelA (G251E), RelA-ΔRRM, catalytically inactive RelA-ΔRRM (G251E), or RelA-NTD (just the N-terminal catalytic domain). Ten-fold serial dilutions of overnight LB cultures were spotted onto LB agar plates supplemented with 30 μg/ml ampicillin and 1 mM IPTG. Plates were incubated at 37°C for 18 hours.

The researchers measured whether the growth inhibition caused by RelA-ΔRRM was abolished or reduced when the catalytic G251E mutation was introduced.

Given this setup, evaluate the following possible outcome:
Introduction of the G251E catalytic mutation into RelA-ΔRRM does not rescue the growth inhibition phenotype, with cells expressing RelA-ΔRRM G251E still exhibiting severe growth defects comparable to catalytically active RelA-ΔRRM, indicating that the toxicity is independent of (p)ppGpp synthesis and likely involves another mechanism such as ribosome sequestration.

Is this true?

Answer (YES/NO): NO